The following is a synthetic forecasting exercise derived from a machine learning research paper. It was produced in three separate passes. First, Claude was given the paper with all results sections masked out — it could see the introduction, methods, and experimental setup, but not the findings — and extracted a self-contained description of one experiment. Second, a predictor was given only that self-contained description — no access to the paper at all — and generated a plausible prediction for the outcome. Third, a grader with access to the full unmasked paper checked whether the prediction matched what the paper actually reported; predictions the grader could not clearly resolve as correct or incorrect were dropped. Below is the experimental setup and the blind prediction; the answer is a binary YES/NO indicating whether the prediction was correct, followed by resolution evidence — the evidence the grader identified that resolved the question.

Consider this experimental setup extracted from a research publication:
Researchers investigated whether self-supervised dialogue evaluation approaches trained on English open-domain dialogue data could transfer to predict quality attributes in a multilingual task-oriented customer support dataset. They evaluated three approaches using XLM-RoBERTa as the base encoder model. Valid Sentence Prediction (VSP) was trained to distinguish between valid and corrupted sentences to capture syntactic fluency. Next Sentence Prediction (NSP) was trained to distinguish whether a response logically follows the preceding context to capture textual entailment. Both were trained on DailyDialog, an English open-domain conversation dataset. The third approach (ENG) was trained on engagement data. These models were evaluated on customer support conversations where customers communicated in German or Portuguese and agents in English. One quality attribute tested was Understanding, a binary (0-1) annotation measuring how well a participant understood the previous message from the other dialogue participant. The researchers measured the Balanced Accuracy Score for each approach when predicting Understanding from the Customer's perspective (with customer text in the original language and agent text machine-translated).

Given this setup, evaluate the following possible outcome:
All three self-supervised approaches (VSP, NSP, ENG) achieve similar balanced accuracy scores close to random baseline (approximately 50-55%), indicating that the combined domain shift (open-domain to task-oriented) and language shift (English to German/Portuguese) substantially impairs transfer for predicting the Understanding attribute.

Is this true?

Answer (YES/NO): NO